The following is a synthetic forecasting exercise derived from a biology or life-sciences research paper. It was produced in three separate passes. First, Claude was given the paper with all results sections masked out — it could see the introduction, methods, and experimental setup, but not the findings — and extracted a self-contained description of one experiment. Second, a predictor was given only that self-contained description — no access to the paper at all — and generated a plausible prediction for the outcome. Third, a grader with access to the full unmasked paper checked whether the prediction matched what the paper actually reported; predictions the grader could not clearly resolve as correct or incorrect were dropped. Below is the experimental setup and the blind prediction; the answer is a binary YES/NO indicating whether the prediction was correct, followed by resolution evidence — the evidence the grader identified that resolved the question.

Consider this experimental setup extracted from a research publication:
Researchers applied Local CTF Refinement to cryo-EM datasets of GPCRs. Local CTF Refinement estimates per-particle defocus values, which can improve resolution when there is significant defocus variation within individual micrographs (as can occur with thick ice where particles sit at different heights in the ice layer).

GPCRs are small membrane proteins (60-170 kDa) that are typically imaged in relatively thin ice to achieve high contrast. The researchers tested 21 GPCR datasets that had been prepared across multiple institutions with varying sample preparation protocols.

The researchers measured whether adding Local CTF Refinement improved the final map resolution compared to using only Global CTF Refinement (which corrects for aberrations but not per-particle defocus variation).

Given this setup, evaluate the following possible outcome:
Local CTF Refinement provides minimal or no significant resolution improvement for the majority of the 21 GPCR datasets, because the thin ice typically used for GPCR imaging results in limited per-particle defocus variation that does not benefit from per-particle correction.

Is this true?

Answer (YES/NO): YES